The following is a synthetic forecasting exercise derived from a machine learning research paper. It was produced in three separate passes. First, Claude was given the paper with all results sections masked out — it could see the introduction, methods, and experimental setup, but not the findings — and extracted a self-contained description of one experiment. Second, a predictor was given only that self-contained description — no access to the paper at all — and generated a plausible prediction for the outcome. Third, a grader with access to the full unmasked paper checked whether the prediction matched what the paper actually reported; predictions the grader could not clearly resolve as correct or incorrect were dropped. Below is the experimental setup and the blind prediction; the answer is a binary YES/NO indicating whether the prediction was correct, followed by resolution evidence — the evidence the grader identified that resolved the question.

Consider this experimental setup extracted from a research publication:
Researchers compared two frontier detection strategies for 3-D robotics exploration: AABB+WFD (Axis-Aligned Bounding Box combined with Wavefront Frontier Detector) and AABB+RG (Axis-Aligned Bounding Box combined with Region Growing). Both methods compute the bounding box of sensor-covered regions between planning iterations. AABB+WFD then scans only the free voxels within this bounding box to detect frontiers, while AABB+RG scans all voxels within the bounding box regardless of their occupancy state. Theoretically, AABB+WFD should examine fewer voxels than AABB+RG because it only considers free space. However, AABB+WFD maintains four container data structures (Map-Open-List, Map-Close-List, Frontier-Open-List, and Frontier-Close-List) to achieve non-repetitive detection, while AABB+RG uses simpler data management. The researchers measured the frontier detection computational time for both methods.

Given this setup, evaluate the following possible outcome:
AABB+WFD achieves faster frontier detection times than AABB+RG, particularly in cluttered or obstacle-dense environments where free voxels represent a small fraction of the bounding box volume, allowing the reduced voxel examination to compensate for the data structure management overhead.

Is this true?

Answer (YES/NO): NO